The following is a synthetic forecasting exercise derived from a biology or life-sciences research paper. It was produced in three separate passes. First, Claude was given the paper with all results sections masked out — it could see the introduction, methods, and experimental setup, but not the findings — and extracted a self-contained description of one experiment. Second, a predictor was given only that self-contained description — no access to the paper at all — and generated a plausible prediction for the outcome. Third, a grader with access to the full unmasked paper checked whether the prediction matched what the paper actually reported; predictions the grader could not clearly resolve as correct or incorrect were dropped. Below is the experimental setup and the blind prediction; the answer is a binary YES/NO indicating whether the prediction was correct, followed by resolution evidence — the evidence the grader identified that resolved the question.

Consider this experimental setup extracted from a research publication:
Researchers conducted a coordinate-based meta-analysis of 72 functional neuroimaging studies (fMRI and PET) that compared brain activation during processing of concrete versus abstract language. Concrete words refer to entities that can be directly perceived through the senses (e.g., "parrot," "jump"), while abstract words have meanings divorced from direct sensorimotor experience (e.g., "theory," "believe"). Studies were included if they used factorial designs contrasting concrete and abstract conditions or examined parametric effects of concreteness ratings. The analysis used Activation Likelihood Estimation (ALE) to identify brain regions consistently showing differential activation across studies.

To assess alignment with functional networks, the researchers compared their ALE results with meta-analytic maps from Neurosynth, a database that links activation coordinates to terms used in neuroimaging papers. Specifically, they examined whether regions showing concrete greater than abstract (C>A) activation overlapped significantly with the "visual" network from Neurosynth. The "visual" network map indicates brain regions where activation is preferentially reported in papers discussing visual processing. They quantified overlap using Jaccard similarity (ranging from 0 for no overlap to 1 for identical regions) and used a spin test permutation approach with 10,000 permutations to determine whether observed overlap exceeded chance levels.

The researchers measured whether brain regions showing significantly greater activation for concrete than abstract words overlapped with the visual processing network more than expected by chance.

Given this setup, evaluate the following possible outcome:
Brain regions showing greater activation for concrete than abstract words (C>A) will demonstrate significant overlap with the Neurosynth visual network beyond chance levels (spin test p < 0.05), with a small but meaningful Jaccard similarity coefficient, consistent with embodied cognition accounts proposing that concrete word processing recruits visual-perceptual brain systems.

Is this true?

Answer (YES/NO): NO